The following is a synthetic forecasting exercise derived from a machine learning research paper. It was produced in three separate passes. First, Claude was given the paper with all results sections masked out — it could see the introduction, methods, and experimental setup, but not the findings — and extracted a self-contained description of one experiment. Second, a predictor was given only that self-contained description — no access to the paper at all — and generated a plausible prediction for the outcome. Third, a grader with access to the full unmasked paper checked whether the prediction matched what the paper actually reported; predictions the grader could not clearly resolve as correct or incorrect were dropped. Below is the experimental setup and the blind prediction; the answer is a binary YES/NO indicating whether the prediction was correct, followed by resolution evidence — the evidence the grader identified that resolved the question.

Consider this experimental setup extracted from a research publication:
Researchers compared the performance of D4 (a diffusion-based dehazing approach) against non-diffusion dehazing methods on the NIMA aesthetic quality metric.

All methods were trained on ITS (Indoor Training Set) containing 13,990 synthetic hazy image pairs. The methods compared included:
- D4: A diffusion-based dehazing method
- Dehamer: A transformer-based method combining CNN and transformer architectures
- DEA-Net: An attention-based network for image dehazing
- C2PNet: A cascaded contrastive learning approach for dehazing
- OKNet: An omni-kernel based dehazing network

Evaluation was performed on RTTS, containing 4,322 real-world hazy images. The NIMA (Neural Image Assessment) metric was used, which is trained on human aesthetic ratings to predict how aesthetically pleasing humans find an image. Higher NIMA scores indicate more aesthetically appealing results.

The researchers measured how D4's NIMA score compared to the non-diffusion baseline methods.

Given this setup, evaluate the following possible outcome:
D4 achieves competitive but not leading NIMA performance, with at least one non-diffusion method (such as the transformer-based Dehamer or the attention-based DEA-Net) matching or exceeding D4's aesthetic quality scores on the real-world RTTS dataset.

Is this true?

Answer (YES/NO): NO